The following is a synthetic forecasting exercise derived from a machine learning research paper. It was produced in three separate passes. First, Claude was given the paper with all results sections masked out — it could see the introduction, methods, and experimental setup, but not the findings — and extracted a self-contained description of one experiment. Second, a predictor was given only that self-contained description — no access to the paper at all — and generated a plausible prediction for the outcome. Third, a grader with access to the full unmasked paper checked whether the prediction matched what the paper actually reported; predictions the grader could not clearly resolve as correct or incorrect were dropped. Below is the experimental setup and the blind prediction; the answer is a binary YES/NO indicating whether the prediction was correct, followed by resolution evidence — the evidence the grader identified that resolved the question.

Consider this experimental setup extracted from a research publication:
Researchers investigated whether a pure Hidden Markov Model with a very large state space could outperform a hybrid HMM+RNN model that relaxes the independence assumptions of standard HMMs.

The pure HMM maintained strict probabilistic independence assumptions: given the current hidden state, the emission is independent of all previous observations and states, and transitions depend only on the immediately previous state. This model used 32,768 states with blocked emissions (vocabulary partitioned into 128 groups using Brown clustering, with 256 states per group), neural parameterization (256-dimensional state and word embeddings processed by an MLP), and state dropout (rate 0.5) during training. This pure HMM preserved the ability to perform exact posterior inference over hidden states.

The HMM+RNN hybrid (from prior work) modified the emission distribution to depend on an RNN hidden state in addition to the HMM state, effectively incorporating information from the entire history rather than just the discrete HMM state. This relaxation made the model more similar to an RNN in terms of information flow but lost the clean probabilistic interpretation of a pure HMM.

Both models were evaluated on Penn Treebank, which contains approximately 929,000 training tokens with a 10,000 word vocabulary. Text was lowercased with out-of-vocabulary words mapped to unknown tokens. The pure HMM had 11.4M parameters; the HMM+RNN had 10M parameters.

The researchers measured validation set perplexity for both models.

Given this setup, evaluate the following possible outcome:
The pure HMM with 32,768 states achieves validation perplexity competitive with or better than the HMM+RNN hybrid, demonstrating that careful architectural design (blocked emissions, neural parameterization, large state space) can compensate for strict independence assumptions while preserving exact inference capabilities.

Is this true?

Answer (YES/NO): YES